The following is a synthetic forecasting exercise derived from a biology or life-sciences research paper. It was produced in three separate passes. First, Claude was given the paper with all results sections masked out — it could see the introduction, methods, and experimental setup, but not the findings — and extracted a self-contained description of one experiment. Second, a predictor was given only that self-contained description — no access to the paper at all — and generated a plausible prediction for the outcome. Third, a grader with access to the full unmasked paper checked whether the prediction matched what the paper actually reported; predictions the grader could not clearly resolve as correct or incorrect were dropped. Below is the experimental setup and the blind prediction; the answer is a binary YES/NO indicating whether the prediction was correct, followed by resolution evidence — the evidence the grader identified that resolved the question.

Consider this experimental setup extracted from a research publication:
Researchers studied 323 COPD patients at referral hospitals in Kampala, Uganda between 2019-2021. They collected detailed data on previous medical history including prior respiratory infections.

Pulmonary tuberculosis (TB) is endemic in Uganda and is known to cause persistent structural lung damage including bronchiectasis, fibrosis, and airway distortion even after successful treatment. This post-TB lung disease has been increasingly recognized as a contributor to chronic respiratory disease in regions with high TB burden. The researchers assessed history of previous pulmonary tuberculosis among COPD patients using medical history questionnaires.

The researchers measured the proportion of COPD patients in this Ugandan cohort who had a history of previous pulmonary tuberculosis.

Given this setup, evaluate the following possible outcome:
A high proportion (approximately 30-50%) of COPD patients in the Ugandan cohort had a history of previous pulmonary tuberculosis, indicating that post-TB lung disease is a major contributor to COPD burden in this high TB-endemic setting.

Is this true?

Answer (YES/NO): NO